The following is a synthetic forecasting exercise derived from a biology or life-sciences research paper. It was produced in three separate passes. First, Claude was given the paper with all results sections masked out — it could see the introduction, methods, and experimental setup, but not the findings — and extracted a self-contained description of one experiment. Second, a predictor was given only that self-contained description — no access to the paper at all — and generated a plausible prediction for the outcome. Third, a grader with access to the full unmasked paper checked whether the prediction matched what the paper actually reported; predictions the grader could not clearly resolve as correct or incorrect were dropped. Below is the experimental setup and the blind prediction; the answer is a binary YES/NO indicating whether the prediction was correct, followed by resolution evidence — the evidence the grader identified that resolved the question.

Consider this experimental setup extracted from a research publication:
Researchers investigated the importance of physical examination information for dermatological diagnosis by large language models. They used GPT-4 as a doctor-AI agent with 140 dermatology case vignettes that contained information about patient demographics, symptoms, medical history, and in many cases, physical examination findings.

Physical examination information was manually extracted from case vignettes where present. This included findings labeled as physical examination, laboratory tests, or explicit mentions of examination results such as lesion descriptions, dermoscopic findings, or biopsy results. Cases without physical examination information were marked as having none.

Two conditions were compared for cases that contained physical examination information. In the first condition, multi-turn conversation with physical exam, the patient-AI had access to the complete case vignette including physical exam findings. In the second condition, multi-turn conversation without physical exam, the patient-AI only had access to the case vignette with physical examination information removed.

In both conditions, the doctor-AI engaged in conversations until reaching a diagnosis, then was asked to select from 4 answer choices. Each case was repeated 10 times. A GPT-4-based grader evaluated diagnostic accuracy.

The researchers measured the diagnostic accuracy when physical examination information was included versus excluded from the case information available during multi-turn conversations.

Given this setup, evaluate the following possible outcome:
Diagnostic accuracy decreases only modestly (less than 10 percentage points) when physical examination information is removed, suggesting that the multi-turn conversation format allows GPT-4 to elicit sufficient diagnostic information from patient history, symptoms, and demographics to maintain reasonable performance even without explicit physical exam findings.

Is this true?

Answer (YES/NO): YES